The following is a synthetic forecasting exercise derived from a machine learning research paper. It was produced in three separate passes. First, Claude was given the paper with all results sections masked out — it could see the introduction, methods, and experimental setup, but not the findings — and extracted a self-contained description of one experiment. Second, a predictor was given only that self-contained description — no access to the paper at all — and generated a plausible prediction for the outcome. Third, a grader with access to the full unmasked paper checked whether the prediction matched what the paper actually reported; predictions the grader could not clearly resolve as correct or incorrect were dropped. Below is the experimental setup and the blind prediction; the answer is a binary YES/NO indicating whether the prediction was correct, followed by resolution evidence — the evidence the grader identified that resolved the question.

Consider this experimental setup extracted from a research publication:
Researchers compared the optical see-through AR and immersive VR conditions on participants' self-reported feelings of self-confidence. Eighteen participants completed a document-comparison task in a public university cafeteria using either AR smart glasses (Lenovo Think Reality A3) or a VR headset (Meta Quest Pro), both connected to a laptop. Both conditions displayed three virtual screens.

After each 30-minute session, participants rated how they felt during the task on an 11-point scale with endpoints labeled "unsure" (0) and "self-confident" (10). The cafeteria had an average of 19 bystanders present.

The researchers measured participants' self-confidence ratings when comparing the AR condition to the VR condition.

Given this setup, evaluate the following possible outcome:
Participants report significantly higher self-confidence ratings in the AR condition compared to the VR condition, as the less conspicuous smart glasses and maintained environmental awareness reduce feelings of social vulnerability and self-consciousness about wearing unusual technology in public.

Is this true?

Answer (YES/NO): NO